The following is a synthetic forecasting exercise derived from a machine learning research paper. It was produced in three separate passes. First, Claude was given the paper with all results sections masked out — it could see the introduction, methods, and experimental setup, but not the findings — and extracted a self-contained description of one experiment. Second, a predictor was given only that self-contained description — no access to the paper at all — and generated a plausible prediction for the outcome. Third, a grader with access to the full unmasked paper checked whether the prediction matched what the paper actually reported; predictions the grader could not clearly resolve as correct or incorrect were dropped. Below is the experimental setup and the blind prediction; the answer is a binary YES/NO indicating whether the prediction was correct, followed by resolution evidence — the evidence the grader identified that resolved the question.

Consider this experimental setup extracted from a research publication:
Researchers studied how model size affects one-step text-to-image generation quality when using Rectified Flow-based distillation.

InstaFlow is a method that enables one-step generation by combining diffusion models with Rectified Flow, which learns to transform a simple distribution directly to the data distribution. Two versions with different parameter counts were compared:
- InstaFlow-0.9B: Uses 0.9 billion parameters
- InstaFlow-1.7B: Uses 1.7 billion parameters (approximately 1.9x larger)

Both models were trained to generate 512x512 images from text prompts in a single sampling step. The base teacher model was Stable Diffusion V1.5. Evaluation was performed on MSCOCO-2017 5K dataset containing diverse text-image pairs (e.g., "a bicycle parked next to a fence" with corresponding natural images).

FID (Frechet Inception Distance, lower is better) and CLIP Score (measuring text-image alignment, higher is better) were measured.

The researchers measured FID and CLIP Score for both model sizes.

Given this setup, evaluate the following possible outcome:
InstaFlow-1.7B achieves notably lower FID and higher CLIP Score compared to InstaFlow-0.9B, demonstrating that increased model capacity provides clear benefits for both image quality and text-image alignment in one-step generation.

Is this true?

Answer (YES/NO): NO